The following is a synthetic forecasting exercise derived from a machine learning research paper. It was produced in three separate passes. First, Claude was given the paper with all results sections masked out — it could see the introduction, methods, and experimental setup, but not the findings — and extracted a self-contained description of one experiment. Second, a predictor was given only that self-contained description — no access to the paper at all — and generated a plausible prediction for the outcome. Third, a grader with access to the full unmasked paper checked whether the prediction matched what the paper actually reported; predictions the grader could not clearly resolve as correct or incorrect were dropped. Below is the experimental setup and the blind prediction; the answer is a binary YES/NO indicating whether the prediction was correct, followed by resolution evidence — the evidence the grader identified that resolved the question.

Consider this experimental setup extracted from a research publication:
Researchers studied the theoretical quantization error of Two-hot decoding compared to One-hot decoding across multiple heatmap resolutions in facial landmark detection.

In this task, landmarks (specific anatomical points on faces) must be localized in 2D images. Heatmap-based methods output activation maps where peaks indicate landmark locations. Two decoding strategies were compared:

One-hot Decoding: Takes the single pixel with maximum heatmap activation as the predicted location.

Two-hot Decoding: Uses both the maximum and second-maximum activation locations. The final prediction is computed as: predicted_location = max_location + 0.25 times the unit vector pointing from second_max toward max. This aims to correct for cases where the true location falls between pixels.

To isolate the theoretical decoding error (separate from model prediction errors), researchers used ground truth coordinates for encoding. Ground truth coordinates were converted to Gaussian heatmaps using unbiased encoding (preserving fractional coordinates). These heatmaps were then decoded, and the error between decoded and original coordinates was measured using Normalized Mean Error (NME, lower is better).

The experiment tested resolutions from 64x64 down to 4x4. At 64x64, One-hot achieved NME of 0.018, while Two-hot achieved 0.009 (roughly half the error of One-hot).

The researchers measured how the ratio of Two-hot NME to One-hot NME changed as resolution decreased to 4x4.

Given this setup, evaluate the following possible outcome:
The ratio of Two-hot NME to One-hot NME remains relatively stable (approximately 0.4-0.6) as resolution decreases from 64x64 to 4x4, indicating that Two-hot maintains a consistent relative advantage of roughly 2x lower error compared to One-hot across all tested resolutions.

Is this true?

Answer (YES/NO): NO